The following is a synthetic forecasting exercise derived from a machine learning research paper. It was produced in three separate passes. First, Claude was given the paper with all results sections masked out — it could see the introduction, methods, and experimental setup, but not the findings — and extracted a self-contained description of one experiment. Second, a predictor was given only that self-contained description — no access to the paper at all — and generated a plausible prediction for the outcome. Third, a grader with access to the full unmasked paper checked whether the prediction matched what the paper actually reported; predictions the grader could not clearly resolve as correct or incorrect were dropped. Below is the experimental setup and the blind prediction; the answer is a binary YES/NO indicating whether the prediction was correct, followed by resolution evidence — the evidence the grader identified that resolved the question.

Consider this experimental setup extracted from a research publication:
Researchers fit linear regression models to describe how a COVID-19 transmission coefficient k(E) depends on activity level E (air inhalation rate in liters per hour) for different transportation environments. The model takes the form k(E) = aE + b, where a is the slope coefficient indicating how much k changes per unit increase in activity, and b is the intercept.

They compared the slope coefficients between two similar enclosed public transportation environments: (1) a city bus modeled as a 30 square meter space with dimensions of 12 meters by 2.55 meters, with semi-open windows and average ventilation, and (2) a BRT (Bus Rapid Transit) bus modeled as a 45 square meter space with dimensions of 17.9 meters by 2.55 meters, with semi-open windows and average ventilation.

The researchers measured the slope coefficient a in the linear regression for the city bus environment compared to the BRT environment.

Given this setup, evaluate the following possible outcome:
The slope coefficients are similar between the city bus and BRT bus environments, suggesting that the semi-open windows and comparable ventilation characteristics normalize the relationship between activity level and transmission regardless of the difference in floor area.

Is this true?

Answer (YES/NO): NO